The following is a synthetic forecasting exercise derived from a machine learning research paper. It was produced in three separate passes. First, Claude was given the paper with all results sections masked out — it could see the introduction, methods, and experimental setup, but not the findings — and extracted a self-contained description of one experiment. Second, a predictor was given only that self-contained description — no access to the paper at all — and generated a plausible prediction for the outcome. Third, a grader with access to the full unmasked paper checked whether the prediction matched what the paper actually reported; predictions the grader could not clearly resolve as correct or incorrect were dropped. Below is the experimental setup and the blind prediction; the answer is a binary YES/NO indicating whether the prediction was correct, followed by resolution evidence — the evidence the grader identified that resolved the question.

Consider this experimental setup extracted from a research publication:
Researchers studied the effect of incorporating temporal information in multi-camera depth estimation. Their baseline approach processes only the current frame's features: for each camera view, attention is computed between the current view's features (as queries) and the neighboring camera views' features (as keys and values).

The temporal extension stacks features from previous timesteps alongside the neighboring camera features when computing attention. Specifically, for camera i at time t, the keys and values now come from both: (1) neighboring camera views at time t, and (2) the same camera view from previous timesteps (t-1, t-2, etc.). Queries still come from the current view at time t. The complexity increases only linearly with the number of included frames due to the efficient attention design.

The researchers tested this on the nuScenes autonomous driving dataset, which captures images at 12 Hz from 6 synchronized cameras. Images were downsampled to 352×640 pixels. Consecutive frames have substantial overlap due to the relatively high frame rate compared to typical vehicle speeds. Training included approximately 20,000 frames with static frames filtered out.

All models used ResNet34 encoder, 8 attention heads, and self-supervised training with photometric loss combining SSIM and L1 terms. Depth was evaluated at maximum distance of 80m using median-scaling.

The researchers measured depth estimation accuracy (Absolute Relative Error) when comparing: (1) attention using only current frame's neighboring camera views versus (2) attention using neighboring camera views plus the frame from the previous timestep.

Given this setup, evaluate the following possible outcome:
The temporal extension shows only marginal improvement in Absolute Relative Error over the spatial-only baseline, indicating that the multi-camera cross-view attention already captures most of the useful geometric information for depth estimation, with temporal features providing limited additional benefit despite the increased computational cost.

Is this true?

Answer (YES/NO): NO